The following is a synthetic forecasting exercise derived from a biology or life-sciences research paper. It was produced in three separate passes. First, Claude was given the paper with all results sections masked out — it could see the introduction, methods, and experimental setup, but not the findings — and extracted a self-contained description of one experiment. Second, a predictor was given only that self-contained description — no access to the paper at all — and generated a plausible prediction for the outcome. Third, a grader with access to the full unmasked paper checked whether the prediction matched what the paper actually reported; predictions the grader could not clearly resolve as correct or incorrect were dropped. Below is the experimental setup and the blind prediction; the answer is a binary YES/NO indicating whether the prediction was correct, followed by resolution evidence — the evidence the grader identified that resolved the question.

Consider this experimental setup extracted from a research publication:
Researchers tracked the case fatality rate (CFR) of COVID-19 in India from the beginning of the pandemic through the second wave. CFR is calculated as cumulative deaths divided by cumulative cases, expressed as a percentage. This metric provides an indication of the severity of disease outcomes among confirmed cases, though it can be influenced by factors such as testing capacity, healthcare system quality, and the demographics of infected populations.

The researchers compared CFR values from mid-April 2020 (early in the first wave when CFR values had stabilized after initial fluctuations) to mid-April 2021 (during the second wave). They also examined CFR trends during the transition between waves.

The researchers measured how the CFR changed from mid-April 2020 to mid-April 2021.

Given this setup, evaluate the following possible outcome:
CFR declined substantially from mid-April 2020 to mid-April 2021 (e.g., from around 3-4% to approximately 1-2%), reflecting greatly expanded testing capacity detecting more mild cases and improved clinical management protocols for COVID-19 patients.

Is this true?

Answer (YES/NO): YES